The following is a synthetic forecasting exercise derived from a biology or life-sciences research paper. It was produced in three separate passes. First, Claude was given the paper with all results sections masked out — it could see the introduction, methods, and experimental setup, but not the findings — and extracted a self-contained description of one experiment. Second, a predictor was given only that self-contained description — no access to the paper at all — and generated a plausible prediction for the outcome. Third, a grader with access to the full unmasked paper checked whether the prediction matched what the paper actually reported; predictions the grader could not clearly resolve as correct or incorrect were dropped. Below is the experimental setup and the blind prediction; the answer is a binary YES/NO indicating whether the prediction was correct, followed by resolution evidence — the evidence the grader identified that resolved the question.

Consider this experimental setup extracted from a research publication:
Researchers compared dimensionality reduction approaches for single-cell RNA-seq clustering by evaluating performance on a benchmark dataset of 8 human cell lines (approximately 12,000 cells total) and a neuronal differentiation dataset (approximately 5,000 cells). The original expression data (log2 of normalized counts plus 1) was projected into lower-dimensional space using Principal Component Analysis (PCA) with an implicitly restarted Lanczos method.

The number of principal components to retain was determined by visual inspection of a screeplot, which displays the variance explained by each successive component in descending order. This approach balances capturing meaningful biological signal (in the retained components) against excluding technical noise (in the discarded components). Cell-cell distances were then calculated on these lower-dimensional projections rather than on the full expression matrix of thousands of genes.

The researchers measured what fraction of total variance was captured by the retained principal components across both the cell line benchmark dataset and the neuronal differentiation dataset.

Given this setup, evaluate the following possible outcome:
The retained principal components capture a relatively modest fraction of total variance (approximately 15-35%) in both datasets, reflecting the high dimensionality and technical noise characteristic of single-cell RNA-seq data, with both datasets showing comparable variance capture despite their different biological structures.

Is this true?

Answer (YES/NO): NO